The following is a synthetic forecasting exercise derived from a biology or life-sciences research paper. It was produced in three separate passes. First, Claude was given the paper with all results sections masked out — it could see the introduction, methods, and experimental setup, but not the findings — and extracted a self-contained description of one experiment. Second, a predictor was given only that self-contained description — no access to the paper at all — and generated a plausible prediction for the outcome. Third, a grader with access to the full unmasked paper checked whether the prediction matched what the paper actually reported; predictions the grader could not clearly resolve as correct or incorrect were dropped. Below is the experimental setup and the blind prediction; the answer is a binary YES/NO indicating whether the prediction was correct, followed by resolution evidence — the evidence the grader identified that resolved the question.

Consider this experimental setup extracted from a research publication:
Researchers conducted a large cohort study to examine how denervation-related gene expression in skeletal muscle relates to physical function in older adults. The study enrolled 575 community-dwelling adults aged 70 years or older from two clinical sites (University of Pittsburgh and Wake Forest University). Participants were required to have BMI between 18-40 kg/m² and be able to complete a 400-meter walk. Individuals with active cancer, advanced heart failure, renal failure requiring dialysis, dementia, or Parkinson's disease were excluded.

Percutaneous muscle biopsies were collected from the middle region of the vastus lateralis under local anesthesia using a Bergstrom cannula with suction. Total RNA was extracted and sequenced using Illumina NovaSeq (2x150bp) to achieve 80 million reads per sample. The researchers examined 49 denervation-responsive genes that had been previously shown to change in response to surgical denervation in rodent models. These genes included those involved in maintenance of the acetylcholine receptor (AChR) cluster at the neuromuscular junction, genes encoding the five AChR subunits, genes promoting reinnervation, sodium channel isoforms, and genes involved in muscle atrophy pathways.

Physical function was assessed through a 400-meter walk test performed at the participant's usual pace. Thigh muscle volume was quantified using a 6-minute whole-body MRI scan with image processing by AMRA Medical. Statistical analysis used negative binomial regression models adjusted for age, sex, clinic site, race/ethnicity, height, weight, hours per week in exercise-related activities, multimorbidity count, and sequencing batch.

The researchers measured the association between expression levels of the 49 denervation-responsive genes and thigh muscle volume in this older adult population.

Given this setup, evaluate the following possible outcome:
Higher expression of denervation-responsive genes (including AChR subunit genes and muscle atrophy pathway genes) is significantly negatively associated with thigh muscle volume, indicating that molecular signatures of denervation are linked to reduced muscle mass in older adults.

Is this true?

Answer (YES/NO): NO